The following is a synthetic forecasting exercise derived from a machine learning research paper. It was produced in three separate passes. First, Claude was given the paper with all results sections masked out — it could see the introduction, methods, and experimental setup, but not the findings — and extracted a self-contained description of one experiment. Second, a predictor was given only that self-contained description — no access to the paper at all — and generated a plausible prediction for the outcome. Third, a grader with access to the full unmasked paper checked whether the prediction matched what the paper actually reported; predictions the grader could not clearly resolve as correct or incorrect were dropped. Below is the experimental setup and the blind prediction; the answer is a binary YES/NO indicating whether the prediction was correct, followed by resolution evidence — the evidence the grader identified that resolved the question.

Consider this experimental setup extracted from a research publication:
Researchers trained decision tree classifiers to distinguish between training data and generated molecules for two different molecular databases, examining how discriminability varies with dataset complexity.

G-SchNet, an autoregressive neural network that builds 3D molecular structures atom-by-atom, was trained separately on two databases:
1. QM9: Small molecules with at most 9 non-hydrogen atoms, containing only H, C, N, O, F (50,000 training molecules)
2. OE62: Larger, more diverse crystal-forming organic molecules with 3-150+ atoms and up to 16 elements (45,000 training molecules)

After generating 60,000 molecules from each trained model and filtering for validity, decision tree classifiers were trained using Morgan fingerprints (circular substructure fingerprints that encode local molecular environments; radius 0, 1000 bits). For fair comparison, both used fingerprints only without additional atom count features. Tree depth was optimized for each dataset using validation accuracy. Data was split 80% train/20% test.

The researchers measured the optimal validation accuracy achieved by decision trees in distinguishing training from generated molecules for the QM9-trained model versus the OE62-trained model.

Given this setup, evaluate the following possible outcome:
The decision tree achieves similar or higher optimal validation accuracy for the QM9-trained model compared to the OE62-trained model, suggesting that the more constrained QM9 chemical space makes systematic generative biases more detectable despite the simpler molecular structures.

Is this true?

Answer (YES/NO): NO